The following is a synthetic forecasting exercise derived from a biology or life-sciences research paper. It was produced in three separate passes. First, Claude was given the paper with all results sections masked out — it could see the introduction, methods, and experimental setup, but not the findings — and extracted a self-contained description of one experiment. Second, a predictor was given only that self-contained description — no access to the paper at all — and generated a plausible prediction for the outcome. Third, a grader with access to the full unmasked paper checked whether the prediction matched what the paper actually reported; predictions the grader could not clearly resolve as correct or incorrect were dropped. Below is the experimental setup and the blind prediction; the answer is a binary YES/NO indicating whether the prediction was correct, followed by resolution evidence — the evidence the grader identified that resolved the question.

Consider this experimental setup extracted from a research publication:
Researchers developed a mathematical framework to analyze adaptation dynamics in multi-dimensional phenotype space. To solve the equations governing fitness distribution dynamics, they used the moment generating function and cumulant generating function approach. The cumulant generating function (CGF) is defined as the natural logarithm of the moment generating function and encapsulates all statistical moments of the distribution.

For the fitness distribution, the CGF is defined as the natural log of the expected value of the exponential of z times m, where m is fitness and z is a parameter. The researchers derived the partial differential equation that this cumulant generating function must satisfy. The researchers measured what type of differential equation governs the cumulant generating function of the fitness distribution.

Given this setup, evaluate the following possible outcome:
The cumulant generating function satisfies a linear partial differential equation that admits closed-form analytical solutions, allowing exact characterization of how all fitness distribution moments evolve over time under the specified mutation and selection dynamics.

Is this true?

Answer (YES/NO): YES